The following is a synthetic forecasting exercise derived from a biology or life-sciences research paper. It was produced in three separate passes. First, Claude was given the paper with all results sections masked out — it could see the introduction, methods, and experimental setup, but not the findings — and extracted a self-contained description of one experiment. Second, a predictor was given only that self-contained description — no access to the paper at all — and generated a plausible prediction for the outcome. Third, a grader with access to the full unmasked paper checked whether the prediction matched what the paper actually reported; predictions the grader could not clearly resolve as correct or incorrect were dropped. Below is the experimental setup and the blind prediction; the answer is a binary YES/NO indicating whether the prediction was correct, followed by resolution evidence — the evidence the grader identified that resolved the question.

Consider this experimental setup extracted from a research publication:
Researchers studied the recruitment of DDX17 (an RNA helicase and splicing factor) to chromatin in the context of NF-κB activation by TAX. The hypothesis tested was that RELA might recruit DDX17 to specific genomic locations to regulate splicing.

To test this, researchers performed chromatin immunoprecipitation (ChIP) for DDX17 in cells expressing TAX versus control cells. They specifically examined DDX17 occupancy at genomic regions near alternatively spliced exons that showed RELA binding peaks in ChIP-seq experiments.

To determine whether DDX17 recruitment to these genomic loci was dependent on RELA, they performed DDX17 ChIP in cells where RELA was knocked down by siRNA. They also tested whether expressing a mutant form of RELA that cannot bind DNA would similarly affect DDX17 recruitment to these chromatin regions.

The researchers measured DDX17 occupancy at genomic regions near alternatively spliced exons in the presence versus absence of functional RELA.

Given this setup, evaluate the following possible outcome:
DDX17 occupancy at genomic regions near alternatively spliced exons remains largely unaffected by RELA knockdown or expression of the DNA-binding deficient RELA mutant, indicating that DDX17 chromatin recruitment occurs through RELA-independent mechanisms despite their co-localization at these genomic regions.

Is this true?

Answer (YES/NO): NO